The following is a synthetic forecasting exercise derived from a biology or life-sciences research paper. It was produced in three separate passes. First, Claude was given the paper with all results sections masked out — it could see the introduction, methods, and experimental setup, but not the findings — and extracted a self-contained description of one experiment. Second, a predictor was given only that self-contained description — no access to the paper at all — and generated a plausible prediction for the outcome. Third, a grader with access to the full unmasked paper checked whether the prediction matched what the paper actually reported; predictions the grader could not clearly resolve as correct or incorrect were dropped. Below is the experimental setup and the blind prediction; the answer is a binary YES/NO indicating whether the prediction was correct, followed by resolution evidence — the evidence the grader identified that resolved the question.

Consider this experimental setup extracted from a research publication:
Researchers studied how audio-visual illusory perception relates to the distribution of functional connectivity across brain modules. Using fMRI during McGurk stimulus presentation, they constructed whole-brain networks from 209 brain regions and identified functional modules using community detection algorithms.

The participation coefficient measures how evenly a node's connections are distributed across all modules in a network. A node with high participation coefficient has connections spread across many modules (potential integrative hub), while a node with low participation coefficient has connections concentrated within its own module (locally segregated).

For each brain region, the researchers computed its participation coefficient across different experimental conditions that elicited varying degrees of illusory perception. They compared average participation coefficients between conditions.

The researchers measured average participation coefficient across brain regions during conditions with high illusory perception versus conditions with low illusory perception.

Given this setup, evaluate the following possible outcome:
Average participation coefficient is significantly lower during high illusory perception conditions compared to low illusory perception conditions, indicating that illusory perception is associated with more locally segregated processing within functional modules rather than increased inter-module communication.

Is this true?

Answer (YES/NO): YES